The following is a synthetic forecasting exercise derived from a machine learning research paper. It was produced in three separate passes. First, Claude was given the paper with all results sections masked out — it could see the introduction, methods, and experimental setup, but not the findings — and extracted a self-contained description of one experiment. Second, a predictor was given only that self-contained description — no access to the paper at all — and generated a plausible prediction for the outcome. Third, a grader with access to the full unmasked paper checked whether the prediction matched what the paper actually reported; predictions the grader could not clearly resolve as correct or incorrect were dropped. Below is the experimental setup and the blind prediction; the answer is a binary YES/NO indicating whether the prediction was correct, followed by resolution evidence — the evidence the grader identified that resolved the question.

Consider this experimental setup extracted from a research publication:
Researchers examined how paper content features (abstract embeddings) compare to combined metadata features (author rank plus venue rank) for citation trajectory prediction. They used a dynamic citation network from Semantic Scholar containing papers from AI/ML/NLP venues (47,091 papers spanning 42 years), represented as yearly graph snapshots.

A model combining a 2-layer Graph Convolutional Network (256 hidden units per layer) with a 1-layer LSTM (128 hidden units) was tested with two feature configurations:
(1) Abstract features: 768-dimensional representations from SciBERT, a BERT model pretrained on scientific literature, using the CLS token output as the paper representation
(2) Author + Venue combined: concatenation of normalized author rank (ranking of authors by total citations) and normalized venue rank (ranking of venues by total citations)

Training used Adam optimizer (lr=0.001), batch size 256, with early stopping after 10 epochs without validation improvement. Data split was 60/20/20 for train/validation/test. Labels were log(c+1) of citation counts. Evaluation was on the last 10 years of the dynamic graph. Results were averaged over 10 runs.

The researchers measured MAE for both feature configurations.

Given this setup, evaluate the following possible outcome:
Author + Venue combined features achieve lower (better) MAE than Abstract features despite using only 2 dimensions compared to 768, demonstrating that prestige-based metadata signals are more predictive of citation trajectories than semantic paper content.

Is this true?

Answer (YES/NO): YES